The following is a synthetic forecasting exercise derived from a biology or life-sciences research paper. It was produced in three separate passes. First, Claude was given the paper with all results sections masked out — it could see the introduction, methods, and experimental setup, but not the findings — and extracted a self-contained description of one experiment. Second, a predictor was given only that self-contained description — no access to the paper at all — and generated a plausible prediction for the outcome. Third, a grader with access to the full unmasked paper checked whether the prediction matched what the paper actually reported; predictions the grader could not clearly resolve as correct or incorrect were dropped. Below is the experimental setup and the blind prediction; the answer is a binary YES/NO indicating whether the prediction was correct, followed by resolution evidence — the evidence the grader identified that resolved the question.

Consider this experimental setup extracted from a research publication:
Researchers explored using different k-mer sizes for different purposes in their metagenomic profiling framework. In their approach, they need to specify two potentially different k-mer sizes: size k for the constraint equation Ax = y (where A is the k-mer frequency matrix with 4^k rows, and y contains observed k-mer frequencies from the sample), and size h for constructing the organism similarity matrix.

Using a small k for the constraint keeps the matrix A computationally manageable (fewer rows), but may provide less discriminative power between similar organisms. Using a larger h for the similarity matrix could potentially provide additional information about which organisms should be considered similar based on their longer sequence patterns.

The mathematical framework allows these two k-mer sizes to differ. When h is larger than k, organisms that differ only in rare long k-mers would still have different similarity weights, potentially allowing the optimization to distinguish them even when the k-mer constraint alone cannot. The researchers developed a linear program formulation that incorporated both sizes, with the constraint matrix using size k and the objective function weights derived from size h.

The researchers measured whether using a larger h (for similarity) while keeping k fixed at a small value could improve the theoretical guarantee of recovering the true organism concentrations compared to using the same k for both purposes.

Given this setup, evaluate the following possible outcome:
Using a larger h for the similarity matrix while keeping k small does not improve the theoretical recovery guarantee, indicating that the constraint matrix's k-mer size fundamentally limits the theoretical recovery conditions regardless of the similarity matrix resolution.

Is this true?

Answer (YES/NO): NO